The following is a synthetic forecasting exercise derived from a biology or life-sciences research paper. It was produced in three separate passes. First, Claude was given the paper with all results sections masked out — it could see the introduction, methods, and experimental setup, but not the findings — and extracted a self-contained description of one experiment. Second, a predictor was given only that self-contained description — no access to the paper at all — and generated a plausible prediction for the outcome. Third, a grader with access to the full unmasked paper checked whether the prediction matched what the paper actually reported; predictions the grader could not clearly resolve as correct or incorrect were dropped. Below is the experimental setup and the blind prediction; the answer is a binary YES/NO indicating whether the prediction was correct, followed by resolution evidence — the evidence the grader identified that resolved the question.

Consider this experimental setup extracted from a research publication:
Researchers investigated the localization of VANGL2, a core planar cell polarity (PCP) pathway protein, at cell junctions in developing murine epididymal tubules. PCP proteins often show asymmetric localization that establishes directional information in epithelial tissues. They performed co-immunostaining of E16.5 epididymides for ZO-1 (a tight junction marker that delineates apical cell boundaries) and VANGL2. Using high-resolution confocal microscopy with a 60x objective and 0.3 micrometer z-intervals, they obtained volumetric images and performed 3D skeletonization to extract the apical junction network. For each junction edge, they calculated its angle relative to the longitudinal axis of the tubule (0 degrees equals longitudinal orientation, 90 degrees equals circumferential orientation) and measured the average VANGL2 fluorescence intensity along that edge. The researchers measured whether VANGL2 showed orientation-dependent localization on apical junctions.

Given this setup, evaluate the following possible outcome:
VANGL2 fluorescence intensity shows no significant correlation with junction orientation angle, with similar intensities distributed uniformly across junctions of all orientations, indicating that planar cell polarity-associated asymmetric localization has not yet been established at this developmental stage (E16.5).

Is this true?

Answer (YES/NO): NO